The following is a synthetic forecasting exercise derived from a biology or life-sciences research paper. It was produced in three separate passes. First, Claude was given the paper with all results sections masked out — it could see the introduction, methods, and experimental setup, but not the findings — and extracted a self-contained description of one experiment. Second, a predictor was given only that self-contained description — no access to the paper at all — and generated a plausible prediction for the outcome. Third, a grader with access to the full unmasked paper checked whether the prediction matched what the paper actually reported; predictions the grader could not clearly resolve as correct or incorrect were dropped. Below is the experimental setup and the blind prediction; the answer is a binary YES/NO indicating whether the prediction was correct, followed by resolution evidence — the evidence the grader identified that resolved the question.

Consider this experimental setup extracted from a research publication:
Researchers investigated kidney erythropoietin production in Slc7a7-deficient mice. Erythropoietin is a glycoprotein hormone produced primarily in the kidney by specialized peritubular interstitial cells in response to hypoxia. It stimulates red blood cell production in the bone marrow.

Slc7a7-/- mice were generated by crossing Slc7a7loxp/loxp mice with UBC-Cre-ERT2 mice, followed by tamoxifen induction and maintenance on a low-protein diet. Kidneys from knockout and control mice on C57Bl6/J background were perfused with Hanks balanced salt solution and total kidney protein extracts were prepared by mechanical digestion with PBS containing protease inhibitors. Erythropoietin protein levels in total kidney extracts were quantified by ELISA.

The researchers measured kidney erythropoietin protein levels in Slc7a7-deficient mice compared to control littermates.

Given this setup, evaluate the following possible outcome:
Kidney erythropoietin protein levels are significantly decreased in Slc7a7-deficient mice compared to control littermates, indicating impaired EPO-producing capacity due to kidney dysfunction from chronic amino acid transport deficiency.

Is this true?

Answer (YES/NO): YES